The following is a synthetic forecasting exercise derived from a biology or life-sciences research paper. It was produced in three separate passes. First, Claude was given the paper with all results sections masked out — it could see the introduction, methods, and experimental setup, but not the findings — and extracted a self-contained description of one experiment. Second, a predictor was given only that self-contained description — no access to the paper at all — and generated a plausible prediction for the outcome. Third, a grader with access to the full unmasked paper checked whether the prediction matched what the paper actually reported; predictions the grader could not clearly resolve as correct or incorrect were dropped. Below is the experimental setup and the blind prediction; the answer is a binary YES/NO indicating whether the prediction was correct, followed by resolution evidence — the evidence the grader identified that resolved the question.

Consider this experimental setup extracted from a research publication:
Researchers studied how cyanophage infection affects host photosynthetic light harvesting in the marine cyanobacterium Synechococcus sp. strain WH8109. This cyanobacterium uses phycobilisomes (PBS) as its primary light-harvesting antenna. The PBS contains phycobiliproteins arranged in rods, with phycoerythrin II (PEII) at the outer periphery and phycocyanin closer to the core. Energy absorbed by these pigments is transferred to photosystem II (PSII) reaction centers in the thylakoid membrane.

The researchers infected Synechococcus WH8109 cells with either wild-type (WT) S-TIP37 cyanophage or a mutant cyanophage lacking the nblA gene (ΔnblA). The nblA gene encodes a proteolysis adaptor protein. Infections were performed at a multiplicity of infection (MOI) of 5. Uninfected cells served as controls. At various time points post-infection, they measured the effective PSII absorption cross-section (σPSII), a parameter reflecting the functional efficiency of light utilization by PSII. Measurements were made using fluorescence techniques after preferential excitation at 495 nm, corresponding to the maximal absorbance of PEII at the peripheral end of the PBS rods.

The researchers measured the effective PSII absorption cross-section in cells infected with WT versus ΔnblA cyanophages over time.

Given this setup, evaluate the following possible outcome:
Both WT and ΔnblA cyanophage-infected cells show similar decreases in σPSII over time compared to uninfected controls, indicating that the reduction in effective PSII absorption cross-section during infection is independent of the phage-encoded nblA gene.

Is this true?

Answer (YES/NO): NO